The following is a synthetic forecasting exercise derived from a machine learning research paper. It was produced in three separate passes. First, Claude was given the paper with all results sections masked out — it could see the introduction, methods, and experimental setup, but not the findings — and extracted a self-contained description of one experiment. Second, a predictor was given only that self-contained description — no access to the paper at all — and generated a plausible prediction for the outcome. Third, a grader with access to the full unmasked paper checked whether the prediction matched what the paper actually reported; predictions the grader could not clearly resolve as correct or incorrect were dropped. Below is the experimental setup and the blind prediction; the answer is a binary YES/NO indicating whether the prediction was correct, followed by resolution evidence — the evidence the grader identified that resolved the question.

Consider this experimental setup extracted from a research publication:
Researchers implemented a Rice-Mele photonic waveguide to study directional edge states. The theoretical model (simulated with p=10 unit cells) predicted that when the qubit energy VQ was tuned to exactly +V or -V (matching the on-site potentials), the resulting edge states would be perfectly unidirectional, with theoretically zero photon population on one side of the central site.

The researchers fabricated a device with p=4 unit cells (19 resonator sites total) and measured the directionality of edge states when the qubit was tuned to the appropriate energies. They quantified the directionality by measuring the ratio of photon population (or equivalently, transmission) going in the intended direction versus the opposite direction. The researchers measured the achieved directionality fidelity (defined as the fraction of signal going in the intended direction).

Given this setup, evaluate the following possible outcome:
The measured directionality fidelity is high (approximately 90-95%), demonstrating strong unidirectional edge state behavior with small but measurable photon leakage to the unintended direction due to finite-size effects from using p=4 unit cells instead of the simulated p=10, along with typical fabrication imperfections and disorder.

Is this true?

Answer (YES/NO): NO